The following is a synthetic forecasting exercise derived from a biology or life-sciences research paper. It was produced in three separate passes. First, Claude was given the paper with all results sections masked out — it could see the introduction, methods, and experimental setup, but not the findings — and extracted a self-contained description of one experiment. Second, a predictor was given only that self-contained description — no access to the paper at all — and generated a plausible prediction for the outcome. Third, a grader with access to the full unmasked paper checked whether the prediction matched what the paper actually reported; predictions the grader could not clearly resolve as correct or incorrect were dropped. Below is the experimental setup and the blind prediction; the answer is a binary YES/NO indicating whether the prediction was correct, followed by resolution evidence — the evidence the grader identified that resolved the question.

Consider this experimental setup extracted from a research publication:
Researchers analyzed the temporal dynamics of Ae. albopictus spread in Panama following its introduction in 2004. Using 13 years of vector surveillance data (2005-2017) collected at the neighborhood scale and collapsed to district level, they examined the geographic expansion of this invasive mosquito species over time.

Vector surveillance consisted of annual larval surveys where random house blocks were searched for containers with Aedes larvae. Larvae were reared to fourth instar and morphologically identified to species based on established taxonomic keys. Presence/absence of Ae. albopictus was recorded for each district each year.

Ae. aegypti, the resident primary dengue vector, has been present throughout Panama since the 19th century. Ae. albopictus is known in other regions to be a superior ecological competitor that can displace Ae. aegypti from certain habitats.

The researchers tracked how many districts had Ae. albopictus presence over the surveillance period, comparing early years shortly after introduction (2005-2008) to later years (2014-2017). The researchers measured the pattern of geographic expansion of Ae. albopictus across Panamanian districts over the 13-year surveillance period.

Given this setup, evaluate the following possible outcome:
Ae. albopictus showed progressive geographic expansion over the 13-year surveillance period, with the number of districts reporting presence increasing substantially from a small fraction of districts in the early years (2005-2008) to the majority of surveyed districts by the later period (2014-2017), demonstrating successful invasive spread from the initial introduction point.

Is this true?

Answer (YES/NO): YES